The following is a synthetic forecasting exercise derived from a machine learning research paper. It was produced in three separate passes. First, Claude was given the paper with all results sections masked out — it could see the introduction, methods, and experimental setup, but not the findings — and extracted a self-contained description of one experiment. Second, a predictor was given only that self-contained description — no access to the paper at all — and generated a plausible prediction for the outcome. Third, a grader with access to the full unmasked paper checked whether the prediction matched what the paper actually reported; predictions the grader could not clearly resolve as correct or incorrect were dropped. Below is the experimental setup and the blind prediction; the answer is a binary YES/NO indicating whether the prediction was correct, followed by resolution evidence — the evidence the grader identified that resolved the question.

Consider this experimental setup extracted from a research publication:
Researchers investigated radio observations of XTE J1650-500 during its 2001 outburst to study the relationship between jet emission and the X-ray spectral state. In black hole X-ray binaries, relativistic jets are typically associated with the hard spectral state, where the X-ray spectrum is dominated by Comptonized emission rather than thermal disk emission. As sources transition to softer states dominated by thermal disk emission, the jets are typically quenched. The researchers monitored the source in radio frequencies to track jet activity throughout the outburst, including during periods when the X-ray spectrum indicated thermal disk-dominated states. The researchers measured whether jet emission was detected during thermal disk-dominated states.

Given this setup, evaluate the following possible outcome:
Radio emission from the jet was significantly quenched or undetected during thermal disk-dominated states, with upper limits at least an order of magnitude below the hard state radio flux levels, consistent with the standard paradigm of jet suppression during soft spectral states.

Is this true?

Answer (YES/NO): NO